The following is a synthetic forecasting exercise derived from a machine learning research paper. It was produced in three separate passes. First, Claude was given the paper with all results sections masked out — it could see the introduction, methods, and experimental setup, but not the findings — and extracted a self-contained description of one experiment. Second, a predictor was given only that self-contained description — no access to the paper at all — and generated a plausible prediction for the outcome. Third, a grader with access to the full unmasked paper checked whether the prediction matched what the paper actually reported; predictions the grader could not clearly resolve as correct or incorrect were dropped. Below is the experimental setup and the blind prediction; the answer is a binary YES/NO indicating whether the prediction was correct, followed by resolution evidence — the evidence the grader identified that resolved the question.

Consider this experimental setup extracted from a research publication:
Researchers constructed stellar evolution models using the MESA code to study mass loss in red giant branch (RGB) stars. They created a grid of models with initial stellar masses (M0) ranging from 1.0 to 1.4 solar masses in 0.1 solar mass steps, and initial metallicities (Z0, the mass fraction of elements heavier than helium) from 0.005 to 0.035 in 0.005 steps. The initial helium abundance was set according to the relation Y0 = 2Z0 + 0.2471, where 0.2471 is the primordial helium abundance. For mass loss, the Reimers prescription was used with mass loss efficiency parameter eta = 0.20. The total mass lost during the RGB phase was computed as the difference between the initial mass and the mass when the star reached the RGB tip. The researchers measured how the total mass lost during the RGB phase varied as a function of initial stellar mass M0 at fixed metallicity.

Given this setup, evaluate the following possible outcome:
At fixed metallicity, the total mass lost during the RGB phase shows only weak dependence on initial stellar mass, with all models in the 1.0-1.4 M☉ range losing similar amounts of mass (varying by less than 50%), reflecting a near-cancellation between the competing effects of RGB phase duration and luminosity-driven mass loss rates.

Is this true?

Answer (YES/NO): NO